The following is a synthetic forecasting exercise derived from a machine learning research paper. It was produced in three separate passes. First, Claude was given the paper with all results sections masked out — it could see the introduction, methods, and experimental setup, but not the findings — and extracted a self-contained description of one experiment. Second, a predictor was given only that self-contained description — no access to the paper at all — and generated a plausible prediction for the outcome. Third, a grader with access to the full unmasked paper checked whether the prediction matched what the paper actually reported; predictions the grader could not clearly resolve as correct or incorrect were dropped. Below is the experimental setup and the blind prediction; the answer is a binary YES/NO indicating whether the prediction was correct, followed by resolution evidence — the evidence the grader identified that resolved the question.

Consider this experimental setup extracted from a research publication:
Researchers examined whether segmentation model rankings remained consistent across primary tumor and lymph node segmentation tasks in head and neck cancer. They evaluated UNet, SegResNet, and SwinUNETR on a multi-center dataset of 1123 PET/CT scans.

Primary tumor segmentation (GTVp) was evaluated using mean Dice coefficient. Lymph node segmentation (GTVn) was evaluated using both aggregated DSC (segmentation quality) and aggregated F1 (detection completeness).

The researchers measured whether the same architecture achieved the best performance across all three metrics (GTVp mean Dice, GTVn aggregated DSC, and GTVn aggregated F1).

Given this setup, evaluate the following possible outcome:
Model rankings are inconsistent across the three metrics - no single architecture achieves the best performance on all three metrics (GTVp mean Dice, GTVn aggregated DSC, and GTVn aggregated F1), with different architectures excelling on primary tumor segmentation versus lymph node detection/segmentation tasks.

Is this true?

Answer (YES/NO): YES